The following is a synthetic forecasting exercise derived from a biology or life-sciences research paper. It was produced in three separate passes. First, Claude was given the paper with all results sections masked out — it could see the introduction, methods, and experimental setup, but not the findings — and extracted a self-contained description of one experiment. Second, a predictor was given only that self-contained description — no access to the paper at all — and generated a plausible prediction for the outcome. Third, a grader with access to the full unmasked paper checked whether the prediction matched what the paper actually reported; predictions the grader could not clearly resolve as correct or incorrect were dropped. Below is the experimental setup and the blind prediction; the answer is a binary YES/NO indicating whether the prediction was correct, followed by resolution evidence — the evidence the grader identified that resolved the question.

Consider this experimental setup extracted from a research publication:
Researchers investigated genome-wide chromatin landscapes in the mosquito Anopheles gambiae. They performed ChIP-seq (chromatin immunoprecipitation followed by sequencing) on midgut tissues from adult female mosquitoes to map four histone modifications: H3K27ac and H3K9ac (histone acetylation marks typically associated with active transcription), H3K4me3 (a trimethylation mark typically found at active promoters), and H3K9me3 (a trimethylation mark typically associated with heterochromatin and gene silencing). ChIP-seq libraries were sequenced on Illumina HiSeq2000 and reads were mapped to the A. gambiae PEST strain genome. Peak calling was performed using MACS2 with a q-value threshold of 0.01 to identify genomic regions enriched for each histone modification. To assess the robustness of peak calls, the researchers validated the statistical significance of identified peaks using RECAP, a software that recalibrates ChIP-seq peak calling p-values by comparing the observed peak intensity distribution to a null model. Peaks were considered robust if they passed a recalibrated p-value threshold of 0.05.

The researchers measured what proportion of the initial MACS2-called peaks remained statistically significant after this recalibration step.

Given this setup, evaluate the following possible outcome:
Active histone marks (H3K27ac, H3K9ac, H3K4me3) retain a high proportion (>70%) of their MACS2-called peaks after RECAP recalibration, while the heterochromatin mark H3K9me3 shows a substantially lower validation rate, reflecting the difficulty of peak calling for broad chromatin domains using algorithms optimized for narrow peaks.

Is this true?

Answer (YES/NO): NO